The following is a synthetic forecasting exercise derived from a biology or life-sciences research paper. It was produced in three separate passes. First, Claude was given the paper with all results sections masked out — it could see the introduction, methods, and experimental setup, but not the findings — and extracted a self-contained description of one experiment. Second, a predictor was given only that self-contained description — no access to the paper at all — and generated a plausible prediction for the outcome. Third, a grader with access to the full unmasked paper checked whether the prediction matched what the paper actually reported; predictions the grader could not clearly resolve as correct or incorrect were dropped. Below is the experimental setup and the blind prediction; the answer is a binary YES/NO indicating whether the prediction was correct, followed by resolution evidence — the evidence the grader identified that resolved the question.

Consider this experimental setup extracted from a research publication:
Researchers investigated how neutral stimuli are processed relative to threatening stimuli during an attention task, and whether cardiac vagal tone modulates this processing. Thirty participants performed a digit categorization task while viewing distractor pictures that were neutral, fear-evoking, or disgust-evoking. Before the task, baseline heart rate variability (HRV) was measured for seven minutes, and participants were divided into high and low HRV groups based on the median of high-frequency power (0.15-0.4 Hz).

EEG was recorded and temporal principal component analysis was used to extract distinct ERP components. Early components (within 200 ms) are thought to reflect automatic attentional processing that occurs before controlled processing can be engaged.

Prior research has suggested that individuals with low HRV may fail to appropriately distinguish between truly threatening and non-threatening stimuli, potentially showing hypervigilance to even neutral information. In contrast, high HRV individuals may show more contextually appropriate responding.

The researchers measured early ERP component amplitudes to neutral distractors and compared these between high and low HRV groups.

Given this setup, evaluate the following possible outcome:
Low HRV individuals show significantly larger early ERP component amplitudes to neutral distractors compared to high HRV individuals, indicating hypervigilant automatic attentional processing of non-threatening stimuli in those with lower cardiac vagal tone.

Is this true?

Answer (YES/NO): NO